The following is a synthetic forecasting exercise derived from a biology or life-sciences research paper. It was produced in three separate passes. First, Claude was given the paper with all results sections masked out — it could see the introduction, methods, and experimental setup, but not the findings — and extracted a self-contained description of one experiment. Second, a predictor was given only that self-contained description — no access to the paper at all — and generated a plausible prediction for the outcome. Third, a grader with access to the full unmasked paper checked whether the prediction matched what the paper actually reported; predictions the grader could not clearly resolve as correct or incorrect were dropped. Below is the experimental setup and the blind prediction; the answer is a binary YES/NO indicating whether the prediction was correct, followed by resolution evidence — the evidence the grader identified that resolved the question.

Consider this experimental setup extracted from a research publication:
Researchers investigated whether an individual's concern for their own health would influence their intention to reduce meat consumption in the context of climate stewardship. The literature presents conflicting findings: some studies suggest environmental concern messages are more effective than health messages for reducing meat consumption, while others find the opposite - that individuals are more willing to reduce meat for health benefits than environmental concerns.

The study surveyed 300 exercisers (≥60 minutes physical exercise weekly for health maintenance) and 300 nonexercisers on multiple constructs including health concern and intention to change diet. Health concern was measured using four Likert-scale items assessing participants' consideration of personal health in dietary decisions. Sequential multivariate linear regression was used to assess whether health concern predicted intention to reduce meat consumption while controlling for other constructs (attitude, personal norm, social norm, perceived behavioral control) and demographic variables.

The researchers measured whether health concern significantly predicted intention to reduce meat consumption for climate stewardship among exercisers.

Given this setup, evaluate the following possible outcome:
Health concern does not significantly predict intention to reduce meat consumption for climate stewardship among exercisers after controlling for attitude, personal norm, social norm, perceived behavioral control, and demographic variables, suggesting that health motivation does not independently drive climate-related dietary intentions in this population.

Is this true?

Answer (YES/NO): NO